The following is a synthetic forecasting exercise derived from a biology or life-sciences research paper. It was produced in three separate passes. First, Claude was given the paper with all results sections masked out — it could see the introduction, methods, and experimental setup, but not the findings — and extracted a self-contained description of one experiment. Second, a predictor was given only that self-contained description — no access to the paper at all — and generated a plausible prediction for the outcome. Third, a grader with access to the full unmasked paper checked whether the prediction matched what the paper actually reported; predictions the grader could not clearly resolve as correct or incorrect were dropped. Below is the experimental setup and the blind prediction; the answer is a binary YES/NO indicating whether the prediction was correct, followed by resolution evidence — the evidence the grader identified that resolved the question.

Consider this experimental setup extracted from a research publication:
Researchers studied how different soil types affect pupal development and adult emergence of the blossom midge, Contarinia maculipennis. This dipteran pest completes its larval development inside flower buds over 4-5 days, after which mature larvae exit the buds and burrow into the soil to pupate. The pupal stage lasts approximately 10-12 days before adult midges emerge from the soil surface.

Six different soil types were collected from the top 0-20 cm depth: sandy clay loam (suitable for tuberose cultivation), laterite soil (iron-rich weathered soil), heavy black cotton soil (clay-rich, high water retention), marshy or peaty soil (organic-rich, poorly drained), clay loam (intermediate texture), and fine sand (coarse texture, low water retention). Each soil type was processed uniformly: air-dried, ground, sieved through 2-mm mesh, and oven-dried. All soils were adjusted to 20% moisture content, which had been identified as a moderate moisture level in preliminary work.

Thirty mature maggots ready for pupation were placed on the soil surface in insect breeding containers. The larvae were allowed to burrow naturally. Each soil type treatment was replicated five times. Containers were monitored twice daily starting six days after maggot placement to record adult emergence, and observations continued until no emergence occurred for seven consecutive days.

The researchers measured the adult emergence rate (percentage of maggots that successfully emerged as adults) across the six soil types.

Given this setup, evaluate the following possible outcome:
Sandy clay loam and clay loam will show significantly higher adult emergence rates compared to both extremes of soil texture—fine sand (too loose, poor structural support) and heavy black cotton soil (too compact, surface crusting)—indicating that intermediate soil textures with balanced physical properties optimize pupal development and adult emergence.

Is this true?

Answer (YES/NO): NO